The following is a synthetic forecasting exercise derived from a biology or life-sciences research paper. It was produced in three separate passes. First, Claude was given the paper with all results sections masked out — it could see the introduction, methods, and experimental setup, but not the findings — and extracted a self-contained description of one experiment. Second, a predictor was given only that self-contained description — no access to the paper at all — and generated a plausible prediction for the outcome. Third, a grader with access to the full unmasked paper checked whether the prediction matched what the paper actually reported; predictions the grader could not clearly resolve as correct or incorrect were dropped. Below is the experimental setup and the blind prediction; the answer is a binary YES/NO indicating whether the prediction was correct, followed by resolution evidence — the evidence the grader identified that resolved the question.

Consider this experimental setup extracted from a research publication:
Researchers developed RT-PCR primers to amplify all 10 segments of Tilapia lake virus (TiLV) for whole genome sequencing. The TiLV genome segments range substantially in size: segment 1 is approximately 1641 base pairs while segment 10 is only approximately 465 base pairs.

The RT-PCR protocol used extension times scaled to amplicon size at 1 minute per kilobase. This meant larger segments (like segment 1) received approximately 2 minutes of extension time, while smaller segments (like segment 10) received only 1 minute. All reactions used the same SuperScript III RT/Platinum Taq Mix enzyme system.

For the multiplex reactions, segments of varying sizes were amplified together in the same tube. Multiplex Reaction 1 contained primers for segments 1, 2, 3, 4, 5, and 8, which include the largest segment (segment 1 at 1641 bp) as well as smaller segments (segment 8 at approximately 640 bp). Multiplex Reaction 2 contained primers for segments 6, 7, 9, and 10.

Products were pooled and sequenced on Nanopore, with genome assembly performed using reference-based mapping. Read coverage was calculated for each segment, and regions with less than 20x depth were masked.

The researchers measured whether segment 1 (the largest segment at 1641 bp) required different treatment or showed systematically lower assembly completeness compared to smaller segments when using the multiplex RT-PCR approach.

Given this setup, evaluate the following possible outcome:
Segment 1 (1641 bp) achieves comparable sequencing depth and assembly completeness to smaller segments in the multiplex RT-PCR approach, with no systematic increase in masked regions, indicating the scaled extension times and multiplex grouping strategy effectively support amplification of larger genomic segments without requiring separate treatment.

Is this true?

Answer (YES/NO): NO